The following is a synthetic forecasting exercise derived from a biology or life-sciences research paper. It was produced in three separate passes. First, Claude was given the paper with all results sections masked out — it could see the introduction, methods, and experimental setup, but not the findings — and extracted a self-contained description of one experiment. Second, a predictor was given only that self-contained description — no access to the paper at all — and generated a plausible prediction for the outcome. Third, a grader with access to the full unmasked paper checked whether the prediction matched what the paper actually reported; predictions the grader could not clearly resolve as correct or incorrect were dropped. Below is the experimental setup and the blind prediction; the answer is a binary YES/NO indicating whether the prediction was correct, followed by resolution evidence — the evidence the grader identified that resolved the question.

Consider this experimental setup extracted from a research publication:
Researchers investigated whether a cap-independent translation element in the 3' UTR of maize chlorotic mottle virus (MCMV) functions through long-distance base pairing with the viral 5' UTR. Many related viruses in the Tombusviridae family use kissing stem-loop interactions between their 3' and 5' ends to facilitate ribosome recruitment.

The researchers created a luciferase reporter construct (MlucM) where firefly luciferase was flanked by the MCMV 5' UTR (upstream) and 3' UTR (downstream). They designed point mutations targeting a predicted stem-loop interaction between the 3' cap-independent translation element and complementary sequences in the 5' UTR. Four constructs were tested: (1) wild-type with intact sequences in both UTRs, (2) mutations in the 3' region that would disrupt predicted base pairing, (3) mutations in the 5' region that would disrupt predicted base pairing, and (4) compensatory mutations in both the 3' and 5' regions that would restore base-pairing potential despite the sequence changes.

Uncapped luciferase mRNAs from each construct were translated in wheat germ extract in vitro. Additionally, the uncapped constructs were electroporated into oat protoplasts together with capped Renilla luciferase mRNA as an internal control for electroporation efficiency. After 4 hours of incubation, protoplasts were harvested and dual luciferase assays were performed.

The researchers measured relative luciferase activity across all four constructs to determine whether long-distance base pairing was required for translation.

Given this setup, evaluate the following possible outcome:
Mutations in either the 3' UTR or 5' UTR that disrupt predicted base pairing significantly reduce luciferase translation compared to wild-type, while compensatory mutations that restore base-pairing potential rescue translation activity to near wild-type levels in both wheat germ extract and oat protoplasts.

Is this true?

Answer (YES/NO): NO